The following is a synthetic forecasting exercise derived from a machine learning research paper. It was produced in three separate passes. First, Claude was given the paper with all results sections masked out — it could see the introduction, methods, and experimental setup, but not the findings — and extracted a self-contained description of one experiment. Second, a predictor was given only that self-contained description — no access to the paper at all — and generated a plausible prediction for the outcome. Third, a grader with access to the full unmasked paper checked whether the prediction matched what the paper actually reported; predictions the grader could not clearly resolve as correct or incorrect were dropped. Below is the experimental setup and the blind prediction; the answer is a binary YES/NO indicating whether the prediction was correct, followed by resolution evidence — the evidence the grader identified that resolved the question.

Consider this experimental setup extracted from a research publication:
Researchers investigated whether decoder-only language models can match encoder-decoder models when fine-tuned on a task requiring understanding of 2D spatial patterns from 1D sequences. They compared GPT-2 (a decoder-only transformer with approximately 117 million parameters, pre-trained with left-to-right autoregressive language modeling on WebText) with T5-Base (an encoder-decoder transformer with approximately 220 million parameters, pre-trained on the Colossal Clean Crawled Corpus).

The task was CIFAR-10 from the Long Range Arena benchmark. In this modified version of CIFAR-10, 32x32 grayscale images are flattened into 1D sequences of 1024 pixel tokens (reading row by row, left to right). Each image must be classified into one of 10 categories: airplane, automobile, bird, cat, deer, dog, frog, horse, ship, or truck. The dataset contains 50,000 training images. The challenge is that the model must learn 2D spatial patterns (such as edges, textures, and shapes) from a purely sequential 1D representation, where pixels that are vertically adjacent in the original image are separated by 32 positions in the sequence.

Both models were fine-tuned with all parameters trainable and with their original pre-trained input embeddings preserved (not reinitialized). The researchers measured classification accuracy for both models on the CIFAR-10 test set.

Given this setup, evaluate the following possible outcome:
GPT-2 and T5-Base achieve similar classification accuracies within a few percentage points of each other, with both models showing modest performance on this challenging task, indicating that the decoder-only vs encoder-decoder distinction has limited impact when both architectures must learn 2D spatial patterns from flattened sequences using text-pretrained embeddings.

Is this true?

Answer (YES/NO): YES